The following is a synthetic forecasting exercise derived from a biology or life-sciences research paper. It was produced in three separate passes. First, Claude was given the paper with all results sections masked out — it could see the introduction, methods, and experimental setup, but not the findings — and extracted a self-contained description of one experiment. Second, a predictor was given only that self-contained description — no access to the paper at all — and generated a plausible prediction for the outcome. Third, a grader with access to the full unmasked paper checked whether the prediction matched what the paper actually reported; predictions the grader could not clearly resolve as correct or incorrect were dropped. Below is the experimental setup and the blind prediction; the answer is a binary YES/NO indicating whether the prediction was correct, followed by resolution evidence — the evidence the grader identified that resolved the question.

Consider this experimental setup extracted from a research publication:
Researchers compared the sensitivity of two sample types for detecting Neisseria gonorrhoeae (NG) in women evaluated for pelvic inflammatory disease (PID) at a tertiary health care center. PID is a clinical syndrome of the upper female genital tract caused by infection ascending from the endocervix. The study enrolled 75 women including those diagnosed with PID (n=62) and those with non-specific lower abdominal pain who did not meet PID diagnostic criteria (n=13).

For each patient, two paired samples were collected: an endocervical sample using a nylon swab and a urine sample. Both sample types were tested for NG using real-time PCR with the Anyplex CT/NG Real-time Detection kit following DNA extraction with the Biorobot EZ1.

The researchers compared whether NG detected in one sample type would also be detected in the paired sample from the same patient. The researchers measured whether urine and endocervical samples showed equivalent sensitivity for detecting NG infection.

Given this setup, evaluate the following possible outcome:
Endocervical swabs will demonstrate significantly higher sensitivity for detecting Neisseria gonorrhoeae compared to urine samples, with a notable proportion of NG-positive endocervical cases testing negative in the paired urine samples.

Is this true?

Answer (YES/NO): NO